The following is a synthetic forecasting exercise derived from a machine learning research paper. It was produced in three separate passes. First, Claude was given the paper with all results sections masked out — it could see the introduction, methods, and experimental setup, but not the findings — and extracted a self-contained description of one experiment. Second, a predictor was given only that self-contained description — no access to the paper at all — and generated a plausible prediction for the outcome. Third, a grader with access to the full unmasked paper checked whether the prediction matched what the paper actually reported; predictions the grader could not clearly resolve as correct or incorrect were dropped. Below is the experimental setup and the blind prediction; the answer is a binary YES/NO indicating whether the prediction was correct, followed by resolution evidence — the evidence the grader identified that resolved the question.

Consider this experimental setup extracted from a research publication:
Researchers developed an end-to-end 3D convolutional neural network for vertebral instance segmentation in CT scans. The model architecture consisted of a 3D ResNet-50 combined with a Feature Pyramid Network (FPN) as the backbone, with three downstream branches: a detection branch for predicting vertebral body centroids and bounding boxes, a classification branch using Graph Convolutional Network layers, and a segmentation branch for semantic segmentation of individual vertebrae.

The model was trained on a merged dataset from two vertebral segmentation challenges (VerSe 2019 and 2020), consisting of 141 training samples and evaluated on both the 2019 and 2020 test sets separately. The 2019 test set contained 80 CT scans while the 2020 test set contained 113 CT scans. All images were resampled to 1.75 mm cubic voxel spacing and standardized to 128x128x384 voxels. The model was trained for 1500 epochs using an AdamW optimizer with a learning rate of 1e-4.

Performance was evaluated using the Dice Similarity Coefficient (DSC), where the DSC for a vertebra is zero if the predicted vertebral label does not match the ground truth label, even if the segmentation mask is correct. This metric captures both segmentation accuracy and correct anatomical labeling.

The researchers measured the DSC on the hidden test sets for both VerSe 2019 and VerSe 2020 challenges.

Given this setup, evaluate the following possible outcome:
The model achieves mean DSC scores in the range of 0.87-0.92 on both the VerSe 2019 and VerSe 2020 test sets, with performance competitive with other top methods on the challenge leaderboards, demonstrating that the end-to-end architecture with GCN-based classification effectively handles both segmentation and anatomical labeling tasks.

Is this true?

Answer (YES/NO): NO